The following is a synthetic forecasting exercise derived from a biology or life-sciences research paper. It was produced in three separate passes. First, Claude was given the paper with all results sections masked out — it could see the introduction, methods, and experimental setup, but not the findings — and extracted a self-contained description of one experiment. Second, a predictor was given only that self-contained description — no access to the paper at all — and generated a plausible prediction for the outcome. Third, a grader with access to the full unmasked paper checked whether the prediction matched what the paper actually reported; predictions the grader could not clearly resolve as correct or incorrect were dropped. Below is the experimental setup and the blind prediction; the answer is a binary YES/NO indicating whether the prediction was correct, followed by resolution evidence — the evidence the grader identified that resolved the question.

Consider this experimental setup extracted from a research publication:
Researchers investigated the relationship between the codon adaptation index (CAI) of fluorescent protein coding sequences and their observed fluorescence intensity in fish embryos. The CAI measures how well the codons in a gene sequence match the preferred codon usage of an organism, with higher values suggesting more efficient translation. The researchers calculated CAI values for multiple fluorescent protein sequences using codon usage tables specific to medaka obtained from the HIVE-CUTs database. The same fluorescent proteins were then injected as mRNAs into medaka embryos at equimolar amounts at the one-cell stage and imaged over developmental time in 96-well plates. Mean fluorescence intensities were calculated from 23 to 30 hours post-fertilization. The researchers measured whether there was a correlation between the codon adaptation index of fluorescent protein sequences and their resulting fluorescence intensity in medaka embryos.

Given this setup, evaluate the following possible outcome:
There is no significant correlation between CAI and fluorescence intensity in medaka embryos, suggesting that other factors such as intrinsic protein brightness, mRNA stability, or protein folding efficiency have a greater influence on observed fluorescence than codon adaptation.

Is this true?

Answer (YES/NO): YES